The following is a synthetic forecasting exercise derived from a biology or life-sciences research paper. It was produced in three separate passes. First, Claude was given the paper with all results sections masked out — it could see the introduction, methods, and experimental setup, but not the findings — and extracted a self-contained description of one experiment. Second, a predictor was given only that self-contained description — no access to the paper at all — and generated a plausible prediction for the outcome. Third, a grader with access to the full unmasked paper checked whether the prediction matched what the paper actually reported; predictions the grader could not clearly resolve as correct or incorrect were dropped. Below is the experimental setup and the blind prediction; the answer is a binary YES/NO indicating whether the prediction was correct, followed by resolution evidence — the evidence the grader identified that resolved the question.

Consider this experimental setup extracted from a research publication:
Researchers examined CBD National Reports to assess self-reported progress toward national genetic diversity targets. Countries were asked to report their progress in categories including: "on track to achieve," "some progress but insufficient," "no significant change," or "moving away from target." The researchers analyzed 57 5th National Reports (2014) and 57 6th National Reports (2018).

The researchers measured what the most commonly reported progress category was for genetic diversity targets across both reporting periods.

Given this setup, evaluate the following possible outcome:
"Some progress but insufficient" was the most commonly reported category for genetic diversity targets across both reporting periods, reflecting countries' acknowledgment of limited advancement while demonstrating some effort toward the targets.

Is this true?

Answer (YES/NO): YES